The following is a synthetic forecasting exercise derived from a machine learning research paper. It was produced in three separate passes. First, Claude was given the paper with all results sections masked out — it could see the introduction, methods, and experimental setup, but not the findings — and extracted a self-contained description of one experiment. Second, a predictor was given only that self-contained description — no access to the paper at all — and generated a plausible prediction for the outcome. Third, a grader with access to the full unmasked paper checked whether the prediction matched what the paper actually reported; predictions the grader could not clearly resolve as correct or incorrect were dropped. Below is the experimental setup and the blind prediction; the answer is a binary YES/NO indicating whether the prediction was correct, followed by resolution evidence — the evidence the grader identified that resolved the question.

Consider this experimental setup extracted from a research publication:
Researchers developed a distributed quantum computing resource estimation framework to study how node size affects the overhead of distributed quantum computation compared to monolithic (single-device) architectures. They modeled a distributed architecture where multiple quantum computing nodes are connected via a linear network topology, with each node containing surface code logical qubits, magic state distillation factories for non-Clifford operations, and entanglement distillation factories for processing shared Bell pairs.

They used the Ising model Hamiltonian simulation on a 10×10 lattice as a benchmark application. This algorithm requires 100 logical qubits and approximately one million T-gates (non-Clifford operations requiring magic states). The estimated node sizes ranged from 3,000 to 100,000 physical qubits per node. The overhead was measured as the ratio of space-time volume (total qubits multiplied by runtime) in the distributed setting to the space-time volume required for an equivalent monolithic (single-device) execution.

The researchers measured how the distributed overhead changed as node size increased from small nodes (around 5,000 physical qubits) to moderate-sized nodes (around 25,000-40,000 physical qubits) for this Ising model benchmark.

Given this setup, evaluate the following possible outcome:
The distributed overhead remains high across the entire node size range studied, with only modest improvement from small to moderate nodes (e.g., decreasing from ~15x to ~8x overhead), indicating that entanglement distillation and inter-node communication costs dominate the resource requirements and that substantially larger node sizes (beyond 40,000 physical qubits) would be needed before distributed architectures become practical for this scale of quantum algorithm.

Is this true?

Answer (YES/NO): NO